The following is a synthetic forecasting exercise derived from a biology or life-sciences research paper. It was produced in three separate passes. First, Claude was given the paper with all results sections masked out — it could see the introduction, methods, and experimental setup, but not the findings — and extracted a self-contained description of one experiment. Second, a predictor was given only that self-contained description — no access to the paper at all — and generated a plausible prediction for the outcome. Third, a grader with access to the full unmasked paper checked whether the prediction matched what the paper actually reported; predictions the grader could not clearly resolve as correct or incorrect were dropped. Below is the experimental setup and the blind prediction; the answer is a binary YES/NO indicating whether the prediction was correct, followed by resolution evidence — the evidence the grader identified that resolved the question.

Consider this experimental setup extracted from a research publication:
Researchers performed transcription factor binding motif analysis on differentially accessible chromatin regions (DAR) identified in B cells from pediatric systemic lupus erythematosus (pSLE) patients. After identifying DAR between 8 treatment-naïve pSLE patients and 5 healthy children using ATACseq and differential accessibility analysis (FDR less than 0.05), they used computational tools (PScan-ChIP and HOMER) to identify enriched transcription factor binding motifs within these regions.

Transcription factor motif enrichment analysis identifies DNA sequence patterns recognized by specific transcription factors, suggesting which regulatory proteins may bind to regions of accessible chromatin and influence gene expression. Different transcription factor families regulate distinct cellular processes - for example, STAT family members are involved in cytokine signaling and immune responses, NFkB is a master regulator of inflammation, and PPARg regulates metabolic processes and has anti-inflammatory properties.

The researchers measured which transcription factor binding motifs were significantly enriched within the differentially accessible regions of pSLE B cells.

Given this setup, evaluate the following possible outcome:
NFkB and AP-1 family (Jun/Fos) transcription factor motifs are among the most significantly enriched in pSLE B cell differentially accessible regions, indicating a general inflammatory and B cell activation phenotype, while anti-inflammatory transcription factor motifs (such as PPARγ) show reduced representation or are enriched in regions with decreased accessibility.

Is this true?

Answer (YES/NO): NO